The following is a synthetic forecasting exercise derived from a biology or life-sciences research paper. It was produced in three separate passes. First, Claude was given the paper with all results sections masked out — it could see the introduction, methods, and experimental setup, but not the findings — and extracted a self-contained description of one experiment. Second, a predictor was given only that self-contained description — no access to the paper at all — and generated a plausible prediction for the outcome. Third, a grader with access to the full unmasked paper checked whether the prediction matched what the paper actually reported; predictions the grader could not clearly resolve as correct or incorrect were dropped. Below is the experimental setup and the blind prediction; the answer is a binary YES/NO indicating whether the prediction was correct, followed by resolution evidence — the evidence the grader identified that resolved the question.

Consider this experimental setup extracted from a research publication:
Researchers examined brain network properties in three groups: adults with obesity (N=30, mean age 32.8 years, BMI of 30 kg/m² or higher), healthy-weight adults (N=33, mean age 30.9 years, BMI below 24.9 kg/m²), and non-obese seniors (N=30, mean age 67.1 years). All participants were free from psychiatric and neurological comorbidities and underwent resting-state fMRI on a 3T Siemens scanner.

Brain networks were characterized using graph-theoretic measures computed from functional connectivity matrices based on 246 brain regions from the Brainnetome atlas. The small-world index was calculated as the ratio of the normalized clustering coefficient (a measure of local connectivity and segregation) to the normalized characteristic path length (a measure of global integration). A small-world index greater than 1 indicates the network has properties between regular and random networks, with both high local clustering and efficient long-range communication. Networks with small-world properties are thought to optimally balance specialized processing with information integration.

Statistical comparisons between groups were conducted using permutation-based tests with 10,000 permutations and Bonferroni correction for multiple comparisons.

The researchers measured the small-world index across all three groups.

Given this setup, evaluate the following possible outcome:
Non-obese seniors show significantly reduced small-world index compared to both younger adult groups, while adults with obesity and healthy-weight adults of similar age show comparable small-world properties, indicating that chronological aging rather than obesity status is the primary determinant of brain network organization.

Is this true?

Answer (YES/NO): NO